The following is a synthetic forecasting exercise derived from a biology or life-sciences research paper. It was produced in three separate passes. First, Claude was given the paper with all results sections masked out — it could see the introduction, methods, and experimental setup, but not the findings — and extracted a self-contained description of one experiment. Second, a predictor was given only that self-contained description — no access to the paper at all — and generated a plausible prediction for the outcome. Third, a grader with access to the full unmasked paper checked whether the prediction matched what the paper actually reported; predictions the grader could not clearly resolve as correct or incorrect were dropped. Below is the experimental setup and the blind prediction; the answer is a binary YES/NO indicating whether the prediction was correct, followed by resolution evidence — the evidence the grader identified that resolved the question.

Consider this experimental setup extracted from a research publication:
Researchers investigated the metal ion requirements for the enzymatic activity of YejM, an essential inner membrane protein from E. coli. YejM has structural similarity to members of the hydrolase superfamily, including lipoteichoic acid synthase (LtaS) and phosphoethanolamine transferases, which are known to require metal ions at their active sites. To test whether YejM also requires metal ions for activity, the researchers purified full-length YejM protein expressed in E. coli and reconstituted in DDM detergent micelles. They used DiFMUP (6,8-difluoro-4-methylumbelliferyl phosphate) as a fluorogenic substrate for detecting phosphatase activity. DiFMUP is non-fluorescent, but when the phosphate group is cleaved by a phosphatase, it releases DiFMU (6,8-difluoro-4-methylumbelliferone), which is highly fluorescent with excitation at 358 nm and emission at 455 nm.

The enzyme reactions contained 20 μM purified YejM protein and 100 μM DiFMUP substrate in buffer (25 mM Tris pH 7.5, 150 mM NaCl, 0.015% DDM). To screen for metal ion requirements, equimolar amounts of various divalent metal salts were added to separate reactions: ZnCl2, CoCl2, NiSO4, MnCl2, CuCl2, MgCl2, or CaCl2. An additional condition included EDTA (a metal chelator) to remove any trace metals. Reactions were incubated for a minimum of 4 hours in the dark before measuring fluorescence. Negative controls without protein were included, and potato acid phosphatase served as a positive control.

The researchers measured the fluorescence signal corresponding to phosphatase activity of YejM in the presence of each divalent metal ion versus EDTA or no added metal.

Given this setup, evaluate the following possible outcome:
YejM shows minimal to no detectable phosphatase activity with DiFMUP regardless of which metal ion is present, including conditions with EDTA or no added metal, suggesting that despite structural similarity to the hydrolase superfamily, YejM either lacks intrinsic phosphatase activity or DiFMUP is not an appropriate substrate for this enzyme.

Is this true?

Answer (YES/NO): NO